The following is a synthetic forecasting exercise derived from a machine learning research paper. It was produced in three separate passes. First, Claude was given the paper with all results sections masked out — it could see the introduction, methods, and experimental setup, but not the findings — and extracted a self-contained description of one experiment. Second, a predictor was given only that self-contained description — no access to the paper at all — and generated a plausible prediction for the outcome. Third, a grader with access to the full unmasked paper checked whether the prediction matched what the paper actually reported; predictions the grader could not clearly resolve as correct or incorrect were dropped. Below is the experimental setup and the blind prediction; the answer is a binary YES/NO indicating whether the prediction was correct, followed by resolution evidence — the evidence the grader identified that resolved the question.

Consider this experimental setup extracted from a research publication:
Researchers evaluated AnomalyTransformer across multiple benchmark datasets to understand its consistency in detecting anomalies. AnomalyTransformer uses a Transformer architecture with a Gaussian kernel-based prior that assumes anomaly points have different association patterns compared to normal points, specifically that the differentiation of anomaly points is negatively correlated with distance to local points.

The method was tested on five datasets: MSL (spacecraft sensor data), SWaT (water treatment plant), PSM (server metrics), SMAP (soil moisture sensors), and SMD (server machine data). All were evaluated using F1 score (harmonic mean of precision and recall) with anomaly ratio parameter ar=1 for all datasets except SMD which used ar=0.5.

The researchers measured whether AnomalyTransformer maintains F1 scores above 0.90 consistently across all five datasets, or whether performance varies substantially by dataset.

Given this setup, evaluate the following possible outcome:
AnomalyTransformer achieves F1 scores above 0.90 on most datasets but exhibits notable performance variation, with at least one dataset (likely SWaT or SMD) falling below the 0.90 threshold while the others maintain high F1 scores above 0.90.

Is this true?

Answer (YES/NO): NO